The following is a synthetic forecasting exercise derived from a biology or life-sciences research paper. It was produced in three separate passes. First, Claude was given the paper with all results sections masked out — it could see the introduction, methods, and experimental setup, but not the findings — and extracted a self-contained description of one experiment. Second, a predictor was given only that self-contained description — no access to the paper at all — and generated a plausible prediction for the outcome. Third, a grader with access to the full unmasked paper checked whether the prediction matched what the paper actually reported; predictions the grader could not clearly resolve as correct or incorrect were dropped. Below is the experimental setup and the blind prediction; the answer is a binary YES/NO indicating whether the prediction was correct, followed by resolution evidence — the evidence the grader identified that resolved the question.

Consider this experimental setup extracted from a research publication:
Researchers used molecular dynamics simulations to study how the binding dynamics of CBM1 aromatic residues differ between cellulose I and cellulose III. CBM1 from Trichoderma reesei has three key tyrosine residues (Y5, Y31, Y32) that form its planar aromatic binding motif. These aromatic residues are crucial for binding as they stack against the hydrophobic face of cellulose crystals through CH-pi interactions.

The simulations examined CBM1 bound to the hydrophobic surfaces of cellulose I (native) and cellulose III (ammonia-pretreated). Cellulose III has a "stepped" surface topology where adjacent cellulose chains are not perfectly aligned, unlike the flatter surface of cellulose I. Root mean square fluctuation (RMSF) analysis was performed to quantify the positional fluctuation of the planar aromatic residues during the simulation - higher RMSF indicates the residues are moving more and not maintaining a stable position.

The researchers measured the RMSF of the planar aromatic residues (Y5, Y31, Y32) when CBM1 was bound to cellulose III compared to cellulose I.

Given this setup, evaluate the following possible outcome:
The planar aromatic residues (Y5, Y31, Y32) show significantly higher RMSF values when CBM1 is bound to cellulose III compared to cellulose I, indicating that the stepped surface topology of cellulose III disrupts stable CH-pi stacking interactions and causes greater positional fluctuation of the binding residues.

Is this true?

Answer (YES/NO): YES